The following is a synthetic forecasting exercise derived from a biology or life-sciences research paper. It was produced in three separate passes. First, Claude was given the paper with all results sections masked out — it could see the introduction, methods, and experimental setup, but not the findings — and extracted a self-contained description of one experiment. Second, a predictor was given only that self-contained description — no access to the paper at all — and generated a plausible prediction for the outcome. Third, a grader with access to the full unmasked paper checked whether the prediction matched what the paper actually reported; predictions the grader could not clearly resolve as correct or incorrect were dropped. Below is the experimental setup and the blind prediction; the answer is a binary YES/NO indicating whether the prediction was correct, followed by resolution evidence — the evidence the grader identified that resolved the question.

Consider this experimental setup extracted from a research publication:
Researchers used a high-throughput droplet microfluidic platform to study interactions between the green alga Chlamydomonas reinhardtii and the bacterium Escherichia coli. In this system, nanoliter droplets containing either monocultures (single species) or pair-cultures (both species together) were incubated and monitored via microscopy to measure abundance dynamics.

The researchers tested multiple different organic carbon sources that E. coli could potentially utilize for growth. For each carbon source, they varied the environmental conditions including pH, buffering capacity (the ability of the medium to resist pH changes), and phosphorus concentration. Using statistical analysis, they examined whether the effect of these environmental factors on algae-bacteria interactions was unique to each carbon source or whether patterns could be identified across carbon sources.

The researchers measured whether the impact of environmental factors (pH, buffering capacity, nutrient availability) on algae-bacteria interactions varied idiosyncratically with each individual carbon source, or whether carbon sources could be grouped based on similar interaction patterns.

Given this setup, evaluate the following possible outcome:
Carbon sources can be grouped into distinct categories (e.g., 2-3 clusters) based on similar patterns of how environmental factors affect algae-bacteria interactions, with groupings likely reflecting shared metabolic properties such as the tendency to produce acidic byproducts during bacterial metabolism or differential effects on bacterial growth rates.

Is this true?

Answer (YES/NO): YES